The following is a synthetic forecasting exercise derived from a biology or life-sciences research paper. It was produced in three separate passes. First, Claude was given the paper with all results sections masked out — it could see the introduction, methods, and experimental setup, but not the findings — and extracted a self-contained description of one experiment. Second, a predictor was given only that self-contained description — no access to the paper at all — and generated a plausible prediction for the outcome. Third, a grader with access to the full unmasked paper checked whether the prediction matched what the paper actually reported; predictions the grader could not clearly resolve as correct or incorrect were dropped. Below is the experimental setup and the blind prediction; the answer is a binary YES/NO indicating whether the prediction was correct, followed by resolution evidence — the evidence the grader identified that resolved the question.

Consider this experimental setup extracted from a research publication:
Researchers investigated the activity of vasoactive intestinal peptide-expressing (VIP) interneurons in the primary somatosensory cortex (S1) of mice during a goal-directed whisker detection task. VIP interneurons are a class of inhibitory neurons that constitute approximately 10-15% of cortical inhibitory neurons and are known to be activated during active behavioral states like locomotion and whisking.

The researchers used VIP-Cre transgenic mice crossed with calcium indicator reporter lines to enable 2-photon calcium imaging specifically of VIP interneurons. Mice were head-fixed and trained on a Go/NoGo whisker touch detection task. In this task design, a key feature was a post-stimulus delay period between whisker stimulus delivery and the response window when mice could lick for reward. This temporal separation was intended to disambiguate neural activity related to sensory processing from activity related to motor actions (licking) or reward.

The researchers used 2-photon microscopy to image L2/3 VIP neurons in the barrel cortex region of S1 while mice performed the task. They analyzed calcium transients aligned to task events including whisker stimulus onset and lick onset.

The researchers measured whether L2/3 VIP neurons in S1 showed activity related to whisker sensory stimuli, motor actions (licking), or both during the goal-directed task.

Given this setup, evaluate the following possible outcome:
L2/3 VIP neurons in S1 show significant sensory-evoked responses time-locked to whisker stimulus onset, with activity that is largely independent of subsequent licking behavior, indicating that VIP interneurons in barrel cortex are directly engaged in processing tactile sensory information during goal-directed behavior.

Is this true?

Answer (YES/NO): NO